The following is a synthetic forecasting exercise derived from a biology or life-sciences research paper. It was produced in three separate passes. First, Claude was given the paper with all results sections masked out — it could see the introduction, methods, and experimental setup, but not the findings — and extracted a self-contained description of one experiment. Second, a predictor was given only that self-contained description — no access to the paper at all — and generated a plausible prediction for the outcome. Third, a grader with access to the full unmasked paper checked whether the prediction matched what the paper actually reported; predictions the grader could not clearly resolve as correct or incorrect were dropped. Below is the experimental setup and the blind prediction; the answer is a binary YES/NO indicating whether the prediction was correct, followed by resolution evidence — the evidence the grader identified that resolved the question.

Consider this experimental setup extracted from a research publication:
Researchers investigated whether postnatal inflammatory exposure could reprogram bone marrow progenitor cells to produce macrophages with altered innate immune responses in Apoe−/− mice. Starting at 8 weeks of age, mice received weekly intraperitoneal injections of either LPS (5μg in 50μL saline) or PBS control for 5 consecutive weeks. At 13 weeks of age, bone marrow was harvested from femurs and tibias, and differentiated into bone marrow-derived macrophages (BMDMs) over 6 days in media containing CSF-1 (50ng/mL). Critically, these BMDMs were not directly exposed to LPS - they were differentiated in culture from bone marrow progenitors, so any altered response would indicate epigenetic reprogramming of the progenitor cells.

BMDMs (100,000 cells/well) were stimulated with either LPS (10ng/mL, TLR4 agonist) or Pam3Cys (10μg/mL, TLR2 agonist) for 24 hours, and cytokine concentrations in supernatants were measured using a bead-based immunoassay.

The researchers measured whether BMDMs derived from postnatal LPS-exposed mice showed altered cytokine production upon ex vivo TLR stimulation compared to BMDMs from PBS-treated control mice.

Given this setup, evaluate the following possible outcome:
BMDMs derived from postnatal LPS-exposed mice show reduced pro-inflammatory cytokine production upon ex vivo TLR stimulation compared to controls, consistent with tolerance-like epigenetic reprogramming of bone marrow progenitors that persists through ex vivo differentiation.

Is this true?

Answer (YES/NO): NO